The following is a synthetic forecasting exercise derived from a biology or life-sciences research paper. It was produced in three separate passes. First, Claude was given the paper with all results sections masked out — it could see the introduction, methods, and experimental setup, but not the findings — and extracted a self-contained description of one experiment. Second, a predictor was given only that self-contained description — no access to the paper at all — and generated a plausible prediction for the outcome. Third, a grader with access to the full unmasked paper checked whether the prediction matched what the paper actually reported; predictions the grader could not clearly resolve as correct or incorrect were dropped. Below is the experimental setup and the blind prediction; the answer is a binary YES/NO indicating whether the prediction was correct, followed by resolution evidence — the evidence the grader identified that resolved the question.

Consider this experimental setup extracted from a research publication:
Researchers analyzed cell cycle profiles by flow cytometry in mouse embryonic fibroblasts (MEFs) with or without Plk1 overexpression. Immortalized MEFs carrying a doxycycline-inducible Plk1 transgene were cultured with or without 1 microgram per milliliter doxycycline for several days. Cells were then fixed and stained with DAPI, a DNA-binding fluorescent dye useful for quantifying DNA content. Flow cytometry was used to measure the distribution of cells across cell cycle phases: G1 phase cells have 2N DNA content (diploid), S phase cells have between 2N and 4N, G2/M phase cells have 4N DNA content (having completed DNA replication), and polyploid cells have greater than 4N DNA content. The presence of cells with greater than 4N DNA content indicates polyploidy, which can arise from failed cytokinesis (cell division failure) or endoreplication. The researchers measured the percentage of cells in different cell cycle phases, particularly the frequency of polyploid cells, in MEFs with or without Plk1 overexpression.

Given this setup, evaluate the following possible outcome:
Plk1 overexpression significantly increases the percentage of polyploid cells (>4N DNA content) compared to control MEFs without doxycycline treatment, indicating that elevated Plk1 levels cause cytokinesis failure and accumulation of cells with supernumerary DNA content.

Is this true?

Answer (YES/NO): YES